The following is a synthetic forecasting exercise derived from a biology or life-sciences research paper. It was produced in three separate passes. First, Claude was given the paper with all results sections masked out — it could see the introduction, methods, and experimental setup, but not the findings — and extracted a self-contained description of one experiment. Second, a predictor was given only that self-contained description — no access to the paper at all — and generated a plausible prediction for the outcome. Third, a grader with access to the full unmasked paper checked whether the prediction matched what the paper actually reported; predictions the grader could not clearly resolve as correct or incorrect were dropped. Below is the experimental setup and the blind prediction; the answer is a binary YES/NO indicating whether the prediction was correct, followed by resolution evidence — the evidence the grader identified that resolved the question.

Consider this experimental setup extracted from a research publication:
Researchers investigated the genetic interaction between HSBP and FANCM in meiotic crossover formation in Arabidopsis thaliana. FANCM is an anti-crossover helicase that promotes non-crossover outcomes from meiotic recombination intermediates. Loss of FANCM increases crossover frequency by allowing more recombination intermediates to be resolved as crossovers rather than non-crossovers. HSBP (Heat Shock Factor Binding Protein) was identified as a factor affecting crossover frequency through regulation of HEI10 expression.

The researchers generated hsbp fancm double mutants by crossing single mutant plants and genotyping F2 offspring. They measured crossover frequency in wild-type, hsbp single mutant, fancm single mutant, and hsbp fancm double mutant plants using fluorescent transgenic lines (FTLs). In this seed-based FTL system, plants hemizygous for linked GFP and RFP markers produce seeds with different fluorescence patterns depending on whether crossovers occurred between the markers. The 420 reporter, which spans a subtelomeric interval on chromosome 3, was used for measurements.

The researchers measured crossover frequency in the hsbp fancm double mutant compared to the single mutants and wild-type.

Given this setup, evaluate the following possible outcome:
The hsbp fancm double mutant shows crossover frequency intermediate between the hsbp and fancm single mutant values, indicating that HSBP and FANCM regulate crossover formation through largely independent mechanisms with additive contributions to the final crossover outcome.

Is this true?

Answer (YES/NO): NO